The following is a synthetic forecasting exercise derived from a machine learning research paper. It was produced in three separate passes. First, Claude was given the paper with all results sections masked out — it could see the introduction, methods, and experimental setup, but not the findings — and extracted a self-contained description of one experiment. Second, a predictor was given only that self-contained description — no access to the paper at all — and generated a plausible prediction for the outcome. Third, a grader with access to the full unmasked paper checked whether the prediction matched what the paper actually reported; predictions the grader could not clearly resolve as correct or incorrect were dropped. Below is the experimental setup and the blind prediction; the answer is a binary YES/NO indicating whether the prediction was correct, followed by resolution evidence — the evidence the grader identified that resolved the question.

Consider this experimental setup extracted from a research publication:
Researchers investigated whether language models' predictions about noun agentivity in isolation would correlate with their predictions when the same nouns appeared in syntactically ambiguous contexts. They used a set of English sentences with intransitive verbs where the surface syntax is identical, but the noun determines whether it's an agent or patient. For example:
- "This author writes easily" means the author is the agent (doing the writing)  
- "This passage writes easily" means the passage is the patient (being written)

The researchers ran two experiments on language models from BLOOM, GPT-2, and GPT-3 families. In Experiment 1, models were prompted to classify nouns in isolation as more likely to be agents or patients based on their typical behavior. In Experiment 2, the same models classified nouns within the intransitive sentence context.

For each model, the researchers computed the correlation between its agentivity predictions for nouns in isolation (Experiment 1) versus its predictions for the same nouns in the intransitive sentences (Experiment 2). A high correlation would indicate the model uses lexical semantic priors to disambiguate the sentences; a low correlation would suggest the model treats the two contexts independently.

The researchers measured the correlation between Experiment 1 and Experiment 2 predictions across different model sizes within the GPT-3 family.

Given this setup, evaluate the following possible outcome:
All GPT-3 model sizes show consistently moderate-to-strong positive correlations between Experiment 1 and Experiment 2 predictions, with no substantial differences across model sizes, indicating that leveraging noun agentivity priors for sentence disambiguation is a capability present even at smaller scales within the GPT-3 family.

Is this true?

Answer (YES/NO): NO